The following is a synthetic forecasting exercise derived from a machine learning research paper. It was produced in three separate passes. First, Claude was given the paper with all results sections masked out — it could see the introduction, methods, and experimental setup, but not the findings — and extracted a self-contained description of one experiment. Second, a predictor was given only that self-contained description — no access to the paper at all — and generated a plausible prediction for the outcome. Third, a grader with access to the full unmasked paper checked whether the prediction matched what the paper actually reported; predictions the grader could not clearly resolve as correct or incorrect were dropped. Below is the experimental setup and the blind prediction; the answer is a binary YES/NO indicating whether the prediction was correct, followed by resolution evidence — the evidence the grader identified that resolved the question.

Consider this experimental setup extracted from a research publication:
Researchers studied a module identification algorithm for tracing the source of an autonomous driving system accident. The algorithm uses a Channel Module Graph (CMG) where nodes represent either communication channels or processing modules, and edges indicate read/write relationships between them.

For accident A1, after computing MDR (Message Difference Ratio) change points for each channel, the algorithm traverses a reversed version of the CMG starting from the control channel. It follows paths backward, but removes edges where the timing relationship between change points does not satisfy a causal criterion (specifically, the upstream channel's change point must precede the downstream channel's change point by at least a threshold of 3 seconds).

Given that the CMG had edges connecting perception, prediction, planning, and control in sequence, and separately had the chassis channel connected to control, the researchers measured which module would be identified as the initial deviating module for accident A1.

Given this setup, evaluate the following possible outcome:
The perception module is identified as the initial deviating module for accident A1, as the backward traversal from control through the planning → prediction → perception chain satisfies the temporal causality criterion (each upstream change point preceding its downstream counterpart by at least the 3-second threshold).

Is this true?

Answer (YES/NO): NO